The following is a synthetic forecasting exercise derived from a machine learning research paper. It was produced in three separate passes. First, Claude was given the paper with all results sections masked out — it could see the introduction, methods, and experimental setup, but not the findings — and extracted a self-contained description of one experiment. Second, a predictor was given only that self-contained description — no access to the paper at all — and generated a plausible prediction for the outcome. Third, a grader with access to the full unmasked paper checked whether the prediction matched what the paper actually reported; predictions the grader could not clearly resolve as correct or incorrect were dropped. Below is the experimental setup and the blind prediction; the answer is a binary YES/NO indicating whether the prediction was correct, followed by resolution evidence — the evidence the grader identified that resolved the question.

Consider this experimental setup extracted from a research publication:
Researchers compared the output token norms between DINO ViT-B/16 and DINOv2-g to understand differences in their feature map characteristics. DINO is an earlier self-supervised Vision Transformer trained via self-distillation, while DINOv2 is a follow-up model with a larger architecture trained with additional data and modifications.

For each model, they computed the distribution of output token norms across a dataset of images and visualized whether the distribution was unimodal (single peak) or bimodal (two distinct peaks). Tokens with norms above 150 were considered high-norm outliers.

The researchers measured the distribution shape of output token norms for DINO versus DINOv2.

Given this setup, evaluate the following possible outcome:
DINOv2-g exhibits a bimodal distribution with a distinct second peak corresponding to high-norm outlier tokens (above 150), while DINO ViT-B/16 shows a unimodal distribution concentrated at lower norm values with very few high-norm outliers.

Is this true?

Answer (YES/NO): YES